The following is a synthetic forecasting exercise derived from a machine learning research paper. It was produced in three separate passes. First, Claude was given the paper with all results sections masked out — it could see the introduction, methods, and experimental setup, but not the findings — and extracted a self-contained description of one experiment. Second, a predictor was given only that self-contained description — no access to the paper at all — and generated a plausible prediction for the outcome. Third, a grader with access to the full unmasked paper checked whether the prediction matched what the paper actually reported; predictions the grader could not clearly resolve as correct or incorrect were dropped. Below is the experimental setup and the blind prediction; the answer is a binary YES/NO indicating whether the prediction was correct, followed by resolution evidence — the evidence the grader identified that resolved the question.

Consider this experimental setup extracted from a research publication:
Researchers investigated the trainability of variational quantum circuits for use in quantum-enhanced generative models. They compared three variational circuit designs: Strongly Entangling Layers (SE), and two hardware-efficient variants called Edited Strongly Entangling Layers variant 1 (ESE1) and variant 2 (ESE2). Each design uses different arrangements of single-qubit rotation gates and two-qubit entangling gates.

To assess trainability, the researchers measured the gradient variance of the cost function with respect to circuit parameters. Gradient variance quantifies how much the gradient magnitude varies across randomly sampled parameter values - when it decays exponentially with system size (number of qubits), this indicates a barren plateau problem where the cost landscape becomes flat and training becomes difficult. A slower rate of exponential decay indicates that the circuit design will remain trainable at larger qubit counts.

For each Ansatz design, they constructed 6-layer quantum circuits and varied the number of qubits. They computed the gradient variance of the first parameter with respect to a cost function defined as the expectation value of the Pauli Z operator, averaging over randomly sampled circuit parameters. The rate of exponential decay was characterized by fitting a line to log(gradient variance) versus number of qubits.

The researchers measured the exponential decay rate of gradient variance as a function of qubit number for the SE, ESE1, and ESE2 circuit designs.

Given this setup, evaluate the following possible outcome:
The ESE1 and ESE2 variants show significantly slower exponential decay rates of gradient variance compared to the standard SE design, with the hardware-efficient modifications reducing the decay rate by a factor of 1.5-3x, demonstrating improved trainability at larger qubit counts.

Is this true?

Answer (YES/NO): NO